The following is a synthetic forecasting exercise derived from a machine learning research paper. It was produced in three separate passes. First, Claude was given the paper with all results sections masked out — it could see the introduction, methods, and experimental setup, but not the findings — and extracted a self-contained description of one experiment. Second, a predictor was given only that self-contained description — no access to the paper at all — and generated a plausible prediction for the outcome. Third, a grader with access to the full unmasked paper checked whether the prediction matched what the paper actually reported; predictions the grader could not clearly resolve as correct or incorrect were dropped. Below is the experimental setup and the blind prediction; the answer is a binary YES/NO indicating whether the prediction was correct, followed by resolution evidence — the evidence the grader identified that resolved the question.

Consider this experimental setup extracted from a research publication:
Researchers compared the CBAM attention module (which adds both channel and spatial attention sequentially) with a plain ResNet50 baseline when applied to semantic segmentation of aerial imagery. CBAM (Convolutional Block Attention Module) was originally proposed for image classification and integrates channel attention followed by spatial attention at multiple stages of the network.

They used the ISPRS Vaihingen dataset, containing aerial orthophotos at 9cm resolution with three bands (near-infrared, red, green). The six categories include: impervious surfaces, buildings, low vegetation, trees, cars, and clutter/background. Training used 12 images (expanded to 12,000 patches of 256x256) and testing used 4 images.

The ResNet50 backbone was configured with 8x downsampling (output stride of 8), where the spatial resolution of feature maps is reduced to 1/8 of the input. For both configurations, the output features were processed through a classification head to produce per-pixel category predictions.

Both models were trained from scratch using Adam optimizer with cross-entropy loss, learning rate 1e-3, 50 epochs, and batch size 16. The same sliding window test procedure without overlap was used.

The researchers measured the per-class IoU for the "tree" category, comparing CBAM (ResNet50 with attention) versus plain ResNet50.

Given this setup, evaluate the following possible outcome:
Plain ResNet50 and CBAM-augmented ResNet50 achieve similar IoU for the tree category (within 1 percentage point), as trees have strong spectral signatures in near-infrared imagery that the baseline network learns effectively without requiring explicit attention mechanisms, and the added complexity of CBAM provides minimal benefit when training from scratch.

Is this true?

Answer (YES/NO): NO